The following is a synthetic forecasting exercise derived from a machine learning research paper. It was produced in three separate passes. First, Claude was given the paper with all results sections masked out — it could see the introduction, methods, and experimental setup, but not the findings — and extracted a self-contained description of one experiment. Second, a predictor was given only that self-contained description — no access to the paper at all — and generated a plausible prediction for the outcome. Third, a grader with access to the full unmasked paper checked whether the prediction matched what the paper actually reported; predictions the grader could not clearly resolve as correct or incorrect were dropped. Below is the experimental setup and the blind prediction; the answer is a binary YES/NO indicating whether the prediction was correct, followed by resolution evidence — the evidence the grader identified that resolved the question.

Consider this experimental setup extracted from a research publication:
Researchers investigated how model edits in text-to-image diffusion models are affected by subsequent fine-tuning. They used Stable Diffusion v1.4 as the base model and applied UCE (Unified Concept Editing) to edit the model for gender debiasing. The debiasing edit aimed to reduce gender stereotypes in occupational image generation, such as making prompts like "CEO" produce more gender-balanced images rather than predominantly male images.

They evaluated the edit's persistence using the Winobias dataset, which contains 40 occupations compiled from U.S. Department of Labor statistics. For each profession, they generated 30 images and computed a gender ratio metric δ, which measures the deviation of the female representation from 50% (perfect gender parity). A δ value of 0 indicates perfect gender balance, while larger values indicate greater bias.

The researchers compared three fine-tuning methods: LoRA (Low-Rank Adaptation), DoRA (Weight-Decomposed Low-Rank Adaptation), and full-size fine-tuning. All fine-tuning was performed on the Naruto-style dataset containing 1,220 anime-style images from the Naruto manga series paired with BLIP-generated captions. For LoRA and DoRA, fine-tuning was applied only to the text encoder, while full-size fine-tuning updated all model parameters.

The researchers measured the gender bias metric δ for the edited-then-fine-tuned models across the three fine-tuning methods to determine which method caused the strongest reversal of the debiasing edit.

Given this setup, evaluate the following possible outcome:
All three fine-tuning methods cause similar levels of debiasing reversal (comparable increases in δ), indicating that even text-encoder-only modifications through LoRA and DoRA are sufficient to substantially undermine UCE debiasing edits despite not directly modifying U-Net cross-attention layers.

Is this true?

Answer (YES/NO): YES